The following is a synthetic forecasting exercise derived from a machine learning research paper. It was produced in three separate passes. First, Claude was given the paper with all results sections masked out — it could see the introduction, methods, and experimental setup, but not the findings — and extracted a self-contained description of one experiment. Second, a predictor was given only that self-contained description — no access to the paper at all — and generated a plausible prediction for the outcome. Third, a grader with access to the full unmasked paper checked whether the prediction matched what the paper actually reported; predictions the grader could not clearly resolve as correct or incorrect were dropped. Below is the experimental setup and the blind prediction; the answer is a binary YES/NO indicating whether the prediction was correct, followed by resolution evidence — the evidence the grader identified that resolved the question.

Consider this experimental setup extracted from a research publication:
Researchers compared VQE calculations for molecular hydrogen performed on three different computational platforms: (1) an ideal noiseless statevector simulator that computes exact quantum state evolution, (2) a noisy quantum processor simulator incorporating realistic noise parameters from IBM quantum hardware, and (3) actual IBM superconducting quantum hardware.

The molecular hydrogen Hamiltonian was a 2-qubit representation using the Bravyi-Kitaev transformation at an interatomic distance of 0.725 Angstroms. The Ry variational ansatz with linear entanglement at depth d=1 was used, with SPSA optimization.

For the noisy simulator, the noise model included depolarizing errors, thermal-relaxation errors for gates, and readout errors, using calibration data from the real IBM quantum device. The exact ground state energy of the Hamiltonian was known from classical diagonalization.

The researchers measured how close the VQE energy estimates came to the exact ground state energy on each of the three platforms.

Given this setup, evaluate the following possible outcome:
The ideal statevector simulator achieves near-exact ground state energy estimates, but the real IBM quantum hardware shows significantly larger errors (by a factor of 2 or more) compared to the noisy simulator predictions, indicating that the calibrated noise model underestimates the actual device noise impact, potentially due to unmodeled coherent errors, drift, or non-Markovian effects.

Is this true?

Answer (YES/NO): NO